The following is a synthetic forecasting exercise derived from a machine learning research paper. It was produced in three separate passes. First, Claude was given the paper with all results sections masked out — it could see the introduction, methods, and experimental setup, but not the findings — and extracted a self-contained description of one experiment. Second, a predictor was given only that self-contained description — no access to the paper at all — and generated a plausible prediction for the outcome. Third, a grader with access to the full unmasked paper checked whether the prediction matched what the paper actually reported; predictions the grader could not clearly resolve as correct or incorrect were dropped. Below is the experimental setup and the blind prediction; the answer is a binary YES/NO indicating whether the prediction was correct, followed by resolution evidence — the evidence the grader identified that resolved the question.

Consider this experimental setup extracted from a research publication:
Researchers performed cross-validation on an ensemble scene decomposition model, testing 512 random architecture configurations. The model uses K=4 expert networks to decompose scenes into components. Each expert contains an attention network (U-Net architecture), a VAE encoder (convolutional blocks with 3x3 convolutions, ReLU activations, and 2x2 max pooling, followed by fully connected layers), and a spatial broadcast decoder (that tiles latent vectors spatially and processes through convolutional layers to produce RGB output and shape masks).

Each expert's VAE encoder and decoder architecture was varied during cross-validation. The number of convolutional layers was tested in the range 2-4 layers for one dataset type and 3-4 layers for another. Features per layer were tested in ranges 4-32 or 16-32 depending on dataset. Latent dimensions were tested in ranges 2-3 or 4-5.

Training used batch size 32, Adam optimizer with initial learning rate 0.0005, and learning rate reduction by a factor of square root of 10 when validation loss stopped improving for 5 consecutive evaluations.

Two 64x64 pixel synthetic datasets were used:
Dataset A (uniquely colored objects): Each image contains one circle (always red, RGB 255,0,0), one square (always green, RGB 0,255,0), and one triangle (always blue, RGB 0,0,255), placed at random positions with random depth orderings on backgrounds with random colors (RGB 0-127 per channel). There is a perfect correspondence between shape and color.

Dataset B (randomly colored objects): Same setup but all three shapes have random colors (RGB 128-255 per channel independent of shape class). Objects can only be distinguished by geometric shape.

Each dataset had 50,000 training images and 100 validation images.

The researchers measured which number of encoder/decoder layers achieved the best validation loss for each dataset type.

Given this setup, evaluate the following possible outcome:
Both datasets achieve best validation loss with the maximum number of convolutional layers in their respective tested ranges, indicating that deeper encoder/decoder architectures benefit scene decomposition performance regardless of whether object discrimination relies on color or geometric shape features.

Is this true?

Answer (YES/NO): NO